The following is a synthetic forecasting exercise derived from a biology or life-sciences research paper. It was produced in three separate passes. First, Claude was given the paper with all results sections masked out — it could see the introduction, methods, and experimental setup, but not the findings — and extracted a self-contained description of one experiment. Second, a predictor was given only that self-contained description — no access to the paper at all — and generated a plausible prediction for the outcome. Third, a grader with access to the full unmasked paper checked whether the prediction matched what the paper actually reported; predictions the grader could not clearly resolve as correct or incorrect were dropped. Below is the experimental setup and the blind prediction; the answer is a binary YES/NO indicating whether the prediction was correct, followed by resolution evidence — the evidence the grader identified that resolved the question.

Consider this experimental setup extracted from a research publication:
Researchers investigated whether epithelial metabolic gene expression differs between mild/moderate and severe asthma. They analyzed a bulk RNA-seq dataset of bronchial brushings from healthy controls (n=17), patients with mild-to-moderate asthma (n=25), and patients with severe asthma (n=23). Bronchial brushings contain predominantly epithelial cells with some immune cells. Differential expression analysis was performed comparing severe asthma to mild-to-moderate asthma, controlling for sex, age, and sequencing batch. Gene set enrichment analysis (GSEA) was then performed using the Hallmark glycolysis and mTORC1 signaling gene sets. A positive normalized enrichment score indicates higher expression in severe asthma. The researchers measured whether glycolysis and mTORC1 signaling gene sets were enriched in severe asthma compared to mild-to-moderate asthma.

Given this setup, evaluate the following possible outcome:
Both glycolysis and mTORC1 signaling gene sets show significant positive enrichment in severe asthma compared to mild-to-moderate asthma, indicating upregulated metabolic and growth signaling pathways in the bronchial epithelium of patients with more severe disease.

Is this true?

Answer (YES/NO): YES